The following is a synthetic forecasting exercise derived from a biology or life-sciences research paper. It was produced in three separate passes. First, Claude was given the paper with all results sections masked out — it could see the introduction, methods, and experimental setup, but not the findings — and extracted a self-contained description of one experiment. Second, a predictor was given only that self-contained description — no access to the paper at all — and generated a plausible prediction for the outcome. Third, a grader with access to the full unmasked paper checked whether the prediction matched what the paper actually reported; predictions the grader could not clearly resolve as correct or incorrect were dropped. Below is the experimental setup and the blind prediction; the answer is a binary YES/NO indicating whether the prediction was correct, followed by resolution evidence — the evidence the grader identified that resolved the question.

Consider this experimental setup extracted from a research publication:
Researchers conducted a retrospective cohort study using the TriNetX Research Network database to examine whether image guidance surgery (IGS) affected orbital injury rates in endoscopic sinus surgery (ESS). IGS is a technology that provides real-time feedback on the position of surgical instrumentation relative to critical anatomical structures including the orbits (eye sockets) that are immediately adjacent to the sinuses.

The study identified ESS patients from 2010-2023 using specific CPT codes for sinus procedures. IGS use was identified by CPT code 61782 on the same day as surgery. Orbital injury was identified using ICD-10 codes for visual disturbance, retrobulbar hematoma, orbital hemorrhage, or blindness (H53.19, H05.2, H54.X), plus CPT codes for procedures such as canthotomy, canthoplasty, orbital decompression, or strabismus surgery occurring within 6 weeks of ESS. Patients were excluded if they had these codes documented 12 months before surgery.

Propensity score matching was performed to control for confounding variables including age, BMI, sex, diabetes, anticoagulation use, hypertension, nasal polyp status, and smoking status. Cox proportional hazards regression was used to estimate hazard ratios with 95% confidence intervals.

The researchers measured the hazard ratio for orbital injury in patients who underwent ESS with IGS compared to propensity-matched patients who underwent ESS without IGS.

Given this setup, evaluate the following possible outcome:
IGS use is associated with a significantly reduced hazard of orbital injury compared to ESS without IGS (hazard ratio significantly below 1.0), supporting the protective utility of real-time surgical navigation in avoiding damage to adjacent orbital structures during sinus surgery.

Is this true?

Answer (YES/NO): NO